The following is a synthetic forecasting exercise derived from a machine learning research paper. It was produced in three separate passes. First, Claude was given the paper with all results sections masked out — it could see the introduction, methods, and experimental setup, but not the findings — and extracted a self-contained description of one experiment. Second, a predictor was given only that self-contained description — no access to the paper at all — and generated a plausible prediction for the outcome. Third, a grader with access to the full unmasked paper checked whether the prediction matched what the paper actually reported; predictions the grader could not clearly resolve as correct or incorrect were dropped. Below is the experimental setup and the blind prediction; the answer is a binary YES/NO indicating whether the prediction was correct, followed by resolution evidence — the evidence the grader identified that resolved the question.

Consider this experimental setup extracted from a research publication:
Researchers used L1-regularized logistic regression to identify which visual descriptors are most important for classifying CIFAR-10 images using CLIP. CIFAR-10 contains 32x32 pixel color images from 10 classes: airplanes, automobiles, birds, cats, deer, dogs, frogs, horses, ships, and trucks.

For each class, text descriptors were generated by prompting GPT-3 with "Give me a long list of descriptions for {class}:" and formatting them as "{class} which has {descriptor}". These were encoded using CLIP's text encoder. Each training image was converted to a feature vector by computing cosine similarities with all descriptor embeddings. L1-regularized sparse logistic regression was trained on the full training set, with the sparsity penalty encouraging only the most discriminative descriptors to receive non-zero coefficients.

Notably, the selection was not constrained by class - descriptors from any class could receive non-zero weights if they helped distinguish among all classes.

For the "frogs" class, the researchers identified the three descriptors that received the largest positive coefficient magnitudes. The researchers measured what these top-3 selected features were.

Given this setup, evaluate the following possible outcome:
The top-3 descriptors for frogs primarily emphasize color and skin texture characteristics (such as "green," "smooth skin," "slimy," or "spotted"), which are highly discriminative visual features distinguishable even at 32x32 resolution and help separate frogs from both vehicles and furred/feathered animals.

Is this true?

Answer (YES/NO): NO